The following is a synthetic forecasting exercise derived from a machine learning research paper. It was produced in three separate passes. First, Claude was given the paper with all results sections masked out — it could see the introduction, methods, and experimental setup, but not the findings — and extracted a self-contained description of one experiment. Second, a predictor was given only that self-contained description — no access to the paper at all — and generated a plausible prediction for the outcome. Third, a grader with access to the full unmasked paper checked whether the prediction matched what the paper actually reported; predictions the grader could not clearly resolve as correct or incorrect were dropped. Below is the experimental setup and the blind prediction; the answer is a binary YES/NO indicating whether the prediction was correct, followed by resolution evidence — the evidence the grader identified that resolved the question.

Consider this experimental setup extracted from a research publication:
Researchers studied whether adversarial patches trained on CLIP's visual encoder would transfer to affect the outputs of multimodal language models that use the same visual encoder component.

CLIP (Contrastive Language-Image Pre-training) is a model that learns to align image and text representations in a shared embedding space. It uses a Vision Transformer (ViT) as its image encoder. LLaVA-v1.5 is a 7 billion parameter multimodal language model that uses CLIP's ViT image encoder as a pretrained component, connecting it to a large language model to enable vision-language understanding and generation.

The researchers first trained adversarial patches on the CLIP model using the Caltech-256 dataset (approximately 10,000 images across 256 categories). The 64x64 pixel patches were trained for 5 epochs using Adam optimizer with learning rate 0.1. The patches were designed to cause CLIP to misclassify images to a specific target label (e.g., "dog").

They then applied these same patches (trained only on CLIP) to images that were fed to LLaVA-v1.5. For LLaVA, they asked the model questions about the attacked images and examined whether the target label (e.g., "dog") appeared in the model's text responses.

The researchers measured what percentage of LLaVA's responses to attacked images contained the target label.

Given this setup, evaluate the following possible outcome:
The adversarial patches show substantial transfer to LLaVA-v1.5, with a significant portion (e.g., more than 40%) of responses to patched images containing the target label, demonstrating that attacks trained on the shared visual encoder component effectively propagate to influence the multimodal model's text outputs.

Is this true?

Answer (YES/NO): YES